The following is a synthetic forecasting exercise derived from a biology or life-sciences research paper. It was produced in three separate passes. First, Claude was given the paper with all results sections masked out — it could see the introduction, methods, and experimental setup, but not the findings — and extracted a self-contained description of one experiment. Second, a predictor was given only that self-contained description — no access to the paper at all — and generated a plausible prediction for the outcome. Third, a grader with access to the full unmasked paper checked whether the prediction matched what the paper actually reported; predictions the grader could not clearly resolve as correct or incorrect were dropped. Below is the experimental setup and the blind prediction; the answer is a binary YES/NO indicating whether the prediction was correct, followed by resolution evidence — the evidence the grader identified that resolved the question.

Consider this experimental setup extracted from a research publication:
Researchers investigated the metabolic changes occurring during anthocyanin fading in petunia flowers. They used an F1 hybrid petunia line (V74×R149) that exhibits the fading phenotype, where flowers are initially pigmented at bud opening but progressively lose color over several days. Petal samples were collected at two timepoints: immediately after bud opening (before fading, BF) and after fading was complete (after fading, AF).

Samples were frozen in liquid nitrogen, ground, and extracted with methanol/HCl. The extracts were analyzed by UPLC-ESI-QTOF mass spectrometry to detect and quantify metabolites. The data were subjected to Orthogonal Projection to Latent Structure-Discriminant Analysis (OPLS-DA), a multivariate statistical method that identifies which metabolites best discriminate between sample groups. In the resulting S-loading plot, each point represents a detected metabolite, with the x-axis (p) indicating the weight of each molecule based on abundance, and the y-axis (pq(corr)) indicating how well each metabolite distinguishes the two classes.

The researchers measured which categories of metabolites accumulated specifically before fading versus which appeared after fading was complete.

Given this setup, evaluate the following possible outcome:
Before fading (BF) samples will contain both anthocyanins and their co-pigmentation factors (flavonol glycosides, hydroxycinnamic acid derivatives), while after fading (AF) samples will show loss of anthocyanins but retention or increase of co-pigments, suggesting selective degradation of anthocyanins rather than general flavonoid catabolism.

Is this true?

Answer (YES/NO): NO